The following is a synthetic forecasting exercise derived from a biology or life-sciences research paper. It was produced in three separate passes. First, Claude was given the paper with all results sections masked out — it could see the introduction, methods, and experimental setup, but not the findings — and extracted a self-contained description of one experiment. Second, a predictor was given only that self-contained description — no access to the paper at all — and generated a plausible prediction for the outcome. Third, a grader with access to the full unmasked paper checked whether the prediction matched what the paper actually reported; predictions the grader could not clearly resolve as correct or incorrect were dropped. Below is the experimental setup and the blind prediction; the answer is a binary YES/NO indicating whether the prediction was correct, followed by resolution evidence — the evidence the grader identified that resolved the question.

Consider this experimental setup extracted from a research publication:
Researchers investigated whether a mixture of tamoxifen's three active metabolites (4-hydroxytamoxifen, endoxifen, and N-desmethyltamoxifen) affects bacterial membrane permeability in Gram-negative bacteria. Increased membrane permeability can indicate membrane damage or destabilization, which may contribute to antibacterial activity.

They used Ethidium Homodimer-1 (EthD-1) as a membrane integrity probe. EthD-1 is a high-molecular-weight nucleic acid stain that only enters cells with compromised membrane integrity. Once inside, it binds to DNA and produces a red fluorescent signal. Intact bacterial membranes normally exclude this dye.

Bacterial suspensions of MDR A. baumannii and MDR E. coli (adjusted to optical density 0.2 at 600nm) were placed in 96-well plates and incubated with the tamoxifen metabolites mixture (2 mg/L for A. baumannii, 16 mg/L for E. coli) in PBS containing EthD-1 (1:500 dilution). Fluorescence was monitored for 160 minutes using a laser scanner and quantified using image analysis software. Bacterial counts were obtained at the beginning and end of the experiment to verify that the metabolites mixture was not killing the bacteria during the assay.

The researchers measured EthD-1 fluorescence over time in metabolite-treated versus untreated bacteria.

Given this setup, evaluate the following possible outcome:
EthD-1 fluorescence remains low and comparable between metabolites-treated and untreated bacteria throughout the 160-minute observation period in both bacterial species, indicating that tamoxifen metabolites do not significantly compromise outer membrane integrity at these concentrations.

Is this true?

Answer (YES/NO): NO